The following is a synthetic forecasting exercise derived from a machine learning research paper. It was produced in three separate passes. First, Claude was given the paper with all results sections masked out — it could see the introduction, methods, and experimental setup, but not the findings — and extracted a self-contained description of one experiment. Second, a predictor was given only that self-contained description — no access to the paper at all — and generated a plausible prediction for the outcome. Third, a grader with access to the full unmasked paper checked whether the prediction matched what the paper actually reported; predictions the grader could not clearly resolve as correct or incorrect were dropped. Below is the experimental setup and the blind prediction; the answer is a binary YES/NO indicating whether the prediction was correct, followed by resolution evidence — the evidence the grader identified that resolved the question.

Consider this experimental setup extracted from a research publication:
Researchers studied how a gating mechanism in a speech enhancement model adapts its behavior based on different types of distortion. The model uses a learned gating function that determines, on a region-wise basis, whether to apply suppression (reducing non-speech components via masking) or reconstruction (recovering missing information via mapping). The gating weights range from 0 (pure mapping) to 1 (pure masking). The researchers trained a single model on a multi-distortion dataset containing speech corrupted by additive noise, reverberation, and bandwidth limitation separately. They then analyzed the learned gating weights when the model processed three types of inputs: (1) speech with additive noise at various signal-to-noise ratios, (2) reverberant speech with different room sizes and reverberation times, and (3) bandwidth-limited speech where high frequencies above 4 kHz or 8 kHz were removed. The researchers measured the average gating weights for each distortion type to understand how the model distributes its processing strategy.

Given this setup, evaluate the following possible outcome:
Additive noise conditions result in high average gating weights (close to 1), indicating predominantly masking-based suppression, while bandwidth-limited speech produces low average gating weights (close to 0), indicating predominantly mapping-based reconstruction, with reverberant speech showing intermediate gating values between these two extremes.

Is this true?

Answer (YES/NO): NO